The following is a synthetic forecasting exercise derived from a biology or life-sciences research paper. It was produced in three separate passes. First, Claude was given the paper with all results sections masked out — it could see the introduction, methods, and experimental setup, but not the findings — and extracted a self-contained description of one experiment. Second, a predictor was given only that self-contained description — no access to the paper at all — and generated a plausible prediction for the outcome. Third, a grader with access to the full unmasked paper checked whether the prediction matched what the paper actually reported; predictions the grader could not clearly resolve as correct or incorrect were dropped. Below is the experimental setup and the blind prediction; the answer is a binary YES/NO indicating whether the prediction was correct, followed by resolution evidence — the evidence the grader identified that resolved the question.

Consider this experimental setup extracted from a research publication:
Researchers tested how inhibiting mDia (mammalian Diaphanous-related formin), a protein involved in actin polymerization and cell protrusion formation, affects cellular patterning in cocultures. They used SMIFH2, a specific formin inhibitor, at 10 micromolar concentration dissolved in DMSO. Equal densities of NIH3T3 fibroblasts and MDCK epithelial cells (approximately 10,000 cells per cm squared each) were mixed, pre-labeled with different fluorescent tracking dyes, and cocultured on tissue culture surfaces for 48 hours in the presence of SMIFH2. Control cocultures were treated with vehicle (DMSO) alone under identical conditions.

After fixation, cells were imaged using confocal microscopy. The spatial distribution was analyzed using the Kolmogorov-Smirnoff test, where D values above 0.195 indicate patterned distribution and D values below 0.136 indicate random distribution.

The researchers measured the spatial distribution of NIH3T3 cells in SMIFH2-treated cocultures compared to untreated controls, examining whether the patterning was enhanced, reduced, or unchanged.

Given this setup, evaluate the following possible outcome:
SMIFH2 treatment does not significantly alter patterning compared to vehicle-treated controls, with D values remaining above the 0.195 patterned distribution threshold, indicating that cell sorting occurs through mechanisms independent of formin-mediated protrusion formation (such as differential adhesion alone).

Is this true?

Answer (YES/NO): YES